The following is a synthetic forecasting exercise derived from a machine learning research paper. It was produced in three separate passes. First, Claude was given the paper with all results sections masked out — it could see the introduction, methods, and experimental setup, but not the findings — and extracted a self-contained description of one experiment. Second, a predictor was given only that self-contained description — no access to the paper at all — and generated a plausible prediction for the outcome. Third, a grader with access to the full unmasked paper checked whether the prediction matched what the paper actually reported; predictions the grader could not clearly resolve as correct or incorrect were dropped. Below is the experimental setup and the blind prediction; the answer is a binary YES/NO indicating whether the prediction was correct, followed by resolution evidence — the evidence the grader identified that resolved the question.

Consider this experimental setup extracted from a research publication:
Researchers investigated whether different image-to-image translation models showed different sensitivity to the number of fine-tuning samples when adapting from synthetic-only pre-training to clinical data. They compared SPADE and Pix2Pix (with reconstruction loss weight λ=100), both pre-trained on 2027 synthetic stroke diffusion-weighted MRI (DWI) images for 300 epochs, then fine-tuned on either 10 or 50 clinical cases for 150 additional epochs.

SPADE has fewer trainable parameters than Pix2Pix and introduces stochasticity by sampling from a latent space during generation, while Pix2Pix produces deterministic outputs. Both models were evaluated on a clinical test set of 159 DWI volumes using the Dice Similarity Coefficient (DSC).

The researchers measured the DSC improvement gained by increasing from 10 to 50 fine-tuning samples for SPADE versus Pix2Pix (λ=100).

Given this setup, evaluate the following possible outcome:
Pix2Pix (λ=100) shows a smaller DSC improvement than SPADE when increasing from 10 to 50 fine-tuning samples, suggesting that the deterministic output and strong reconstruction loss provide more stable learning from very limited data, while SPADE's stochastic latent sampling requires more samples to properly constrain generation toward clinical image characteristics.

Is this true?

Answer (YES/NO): NO